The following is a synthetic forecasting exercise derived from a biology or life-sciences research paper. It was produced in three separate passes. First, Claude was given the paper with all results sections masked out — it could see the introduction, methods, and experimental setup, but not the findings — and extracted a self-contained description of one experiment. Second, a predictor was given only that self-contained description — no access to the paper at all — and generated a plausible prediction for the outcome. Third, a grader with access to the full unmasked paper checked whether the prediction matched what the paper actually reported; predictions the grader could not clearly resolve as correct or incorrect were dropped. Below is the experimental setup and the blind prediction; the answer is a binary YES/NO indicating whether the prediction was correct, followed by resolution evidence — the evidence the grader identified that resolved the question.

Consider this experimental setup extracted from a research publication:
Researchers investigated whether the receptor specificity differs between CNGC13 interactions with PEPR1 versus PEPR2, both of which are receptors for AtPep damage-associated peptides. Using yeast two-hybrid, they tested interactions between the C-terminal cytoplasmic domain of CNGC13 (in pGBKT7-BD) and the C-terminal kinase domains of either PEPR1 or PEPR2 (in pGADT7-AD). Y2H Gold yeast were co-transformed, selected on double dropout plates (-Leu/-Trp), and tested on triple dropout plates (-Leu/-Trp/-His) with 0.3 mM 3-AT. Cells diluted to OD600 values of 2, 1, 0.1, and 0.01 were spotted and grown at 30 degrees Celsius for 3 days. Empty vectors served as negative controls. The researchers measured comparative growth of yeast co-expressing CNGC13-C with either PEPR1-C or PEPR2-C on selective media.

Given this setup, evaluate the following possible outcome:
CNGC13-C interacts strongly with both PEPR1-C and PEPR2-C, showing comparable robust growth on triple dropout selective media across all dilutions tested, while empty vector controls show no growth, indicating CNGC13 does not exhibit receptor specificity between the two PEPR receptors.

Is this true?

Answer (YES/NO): NO